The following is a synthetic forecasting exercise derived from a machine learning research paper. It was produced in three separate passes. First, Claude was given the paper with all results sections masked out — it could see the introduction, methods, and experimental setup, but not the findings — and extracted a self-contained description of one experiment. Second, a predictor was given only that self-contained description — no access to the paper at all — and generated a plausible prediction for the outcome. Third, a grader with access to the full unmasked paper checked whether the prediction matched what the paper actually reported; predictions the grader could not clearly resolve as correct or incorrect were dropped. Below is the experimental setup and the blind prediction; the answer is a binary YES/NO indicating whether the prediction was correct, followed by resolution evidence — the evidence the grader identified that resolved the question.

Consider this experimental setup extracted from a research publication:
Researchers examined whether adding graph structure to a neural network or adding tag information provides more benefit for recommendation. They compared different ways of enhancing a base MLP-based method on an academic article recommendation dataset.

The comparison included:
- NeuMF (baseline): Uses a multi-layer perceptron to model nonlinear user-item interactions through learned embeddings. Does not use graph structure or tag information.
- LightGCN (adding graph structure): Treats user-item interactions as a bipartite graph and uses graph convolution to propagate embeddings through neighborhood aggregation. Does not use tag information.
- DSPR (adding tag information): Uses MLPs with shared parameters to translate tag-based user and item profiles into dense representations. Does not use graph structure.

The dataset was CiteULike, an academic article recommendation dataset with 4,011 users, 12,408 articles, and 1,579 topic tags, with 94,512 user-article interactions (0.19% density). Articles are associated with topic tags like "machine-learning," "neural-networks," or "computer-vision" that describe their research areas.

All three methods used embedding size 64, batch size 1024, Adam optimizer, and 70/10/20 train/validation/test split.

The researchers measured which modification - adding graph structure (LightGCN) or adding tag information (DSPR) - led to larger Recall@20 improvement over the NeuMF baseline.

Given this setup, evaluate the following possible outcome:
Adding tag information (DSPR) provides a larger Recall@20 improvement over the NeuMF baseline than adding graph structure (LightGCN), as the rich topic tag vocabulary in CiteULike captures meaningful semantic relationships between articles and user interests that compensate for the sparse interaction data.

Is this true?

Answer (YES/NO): NO